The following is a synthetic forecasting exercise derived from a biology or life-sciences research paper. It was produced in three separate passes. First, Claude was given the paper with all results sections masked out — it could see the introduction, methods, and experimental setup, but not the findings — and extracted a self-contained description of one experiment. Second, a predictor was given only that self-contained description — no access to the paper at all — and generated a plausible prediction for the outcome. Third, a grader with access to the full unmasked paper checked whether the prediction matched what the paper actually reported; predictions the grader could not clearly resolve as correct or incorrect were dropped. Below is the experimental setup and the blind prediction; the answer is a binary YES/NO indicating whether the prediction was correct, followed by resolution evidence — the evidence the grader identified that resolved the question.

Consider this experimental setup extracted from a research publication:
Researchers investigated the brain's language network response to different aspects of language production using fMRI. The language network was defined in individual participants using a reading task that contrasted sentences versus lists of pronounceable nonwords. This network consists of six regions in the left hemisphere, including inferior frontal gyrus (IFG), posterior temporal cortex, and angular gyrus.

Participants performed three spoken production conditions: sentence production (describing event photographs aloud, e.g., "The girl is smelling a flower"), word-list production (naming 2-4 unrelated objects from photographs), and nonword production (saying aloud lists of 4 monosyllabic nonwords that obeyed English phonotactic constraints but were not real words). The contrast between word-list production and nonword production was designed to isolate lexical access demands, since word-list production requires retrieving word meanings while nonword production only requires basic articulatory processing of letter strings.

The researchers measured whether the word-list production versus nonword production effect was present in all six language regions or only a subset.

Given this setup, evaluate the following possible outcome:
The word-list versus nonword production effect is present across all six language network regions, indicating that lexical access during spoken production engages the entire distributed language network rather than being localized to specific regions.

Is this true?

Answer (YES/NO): NO